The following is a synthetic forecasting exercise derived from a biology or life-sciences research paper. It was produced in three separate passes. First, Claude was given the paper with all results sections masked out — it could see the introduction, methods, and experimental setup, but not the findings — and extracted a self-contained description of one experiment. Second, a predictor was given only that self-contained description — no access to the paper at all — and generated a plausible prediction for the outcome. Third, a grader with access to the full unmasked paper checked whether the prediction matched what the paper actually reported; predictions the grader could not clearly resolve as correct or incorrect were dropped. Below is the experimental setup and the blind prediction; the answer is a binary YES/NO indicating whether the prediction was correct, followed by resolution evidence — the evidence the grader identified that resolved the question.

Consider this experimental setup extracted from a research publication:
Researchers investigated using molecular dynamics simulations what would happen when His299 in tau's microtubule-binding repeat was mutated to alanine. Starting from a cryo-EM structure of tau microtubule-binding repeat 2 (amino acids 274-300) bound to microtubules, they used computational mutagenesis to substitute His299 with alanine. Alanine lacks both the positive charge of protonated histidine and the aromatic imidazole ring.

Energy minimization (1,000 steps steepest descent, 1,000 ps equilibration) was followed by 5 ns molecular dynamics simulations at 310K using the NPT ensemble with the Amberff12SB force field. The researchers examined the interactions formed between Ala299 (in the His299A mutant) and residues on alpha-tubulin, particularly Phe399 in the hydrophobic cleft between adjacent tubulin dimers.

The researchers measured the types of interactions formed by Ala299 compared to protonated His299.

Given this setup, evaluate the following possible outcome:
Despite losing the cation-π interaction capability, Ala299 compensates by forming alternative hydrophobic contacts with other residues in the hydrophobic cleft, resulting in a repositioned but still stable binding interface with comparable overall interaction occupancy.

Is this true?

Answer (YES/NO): NO